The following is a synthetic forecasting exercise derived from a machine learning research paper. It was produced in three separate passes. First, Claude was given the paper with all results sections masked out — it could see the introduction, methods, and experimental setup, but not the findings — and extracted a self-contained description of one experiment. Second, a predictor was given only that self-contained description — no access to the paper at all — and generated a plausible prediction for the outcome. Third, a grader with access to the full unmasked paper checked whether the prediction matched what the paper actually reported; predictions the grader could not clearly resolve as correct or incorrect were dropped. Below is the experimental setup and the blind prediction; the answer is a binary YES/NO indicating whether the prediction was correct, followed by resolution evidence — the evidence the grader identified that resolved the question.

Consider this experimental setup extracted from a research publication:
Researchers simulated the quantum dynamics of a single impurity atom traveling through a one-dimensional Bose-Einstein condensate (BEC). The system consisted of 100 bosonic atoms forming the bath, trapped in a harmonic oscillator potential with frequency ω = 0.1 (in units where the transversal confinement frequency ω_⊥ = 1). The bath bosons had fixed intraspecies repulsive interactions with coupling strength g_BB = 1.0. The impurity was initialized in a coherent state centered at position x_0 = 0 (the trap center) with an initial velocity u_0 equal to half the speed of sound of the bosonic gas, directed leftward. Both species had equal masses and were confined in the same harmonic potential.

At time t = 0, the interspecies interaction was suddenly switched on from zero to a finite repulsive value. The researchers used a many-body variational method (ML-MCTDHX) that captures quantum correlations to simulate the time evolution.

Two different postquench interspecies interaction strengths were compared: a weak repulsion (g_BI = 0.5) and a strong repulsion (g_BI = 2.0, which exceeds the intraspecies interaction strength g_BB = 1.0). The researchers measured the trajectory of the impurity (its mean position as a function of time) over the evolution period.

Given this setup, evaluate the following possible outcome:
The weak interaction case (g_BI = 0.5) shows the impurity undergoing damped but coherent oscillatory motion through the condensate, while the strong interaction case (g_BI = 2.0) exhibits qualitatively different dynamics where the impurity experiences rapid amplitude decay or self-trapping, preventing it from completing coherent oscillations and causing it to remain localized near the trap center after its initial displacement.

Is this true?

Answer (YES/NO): NO